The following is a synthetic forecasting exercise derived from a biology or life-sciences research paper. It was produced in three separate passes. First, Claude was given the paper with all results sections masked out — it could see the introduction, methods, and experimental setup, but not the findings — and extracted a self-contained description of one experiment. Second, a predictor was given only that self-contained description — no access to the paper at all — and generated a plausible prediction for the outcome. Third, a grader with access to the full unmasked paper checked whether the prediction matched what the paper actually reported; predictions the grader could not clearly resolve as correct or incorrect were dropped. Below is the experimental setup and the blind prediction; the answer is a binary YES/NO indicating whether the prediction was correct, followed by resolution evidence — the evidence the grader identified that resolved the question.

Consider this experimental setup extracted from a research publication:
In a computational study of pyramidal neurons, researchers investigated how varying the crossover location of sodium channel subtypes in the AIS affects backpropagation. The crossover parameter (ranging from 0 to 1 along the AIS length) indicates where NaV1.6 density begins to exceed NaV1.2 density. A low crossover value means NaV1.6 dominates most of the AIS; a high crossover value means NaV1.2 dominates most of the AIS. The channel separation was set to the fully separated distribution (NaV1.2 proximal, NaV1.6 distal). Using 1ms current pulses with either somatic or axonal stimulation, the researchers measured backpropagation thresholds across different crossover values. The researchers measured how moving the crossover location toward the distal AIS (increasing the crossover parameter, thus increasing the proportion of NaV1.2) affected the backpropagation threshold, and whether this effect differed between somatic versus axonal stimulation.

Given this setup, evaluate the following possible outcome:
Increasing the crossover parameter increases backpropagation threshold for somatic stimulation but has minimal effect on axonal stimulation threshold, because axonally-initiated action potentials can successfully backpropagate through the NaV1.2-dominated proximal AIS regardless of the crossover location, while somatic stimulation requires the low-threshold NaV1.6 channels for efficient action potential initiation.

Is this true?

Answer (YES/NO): NO